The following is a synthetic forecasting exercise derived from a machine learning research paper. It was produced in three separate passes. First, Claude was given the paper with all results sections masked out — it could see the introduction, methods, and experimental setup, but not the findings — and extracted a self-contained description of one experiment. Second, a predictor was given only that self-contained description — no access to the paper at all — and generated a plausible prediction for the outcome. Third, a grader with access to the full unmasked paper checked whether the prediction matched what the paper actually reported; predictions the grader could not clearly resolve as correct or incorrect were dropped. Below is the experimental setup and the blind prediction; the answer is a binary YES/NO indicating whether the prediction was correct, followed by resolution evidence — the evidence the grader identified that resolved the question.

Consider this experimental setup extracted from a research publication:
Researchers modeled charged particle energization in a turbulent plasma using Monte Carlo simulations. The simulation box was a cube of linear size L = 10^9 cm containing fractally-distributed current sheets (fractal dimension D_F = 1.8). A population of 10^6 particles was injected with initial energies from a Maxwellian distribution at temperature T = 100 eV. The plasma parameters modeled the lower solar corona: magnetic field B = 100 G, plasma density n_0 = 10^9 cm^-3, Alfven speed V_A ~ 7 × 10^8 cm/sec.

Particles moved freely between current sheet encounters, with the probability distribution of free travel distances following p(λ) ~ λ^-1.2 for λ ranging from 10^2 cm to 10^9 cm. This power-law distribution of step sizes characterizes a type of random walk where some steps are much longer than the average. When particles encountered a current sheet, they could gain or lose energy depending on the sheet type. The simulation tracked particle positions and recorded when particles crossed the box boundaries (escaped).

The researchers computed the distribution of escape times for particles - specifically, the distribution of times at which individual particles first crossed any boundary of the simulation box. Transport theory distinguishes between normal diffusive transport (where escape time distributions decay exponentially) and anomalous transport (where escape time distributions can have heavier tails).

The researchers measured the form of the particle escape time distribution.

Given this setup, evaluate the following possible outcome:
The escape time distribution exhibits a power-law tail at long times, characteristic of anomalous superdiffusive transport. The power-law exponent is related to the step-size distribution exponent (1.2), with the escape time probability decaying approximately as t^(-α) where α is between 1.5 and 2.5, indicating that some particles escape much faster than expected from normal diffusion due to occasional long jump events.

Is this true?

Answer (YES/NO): NO